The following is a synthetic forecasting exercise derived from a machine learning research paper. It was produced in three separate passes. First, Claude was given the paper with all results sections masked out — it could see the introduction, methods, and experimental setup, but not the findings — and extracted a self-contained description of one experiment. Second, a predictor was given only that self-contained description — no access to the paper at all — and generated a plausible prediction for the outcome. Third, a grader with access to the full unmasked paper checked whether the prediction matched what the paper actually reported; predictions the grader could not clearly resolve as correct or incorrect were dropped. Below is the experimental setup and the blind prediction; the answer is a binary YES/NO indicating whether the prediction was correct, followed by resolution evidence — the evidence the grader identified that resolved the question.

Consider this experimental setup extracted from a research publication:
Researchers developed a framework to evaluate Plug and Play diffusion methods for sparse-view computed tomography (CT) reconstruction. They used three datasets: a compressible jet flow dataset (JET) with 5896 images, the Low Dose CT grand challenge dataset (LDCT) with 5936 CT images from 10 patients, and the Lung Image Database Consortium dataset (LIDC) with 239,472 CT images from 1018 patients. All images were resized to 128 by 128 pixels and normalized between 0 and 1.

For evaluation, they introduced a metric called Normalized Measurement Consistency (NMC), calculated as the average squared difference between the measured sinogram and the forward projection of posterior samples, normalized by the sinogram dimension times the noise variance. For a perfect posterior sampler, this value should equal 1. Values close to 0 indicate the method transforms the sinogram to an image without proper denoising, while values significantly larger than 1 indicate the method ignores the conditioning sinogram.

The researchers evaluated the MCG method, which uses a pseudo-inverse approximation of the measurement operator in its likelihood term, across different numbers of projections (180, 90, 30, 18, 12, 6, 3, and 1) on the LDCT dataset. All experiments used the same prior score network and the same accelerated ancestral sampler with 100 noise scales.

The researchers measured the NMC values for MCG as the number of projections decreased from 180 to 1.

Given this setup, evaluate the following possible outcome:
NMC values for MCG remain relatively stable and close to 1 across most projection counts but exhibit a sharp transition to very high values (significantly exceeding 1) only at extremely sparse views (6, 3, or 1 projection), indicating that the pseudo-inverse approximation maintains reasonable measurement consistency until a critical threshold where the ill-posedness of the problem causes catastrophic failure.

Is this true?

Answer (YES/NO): NO